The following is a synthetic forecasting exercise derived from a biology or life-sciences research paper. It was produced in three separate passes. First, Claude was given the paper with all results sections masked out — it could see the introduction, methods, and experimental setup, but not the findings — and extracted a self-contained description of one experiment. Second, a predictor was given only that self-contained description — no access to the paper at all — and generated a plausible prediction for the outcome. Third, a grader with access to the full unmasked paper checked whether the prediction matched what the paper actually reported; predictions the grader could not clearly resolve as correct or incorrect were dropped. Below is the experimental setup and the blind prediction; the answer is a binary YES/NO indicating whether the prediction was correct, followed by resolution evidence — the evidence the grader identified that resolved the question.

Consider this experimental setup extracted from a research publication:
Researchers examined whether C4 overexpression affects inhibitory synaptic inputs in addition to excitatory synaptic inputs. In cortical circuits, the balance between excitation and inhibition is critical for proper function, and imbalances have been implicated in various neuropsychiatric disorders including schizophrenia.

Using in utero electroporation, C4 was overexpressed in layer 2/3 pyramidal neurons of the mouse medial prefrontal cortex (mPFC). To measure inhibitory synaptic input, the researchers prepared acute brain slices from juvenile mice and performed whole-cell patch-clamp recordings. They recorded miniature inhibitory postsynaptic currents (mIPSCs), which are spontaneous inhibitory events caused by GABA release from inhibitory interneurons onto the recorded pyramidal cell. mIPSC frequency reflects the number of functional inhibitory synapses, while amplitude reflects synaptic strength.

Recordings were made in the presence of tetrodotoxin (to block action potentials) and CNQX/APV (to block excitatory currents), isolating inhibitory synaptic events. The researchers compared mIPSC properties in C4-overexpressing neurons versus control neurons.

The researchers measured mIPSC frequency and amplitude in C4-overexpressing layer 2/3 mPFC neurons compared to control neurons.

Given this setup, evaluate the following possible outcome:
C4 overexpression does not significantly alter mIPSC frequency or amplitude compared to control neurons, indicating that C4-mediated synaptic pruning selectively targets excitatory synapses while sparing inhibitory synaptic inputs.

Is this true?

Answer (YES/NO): YES